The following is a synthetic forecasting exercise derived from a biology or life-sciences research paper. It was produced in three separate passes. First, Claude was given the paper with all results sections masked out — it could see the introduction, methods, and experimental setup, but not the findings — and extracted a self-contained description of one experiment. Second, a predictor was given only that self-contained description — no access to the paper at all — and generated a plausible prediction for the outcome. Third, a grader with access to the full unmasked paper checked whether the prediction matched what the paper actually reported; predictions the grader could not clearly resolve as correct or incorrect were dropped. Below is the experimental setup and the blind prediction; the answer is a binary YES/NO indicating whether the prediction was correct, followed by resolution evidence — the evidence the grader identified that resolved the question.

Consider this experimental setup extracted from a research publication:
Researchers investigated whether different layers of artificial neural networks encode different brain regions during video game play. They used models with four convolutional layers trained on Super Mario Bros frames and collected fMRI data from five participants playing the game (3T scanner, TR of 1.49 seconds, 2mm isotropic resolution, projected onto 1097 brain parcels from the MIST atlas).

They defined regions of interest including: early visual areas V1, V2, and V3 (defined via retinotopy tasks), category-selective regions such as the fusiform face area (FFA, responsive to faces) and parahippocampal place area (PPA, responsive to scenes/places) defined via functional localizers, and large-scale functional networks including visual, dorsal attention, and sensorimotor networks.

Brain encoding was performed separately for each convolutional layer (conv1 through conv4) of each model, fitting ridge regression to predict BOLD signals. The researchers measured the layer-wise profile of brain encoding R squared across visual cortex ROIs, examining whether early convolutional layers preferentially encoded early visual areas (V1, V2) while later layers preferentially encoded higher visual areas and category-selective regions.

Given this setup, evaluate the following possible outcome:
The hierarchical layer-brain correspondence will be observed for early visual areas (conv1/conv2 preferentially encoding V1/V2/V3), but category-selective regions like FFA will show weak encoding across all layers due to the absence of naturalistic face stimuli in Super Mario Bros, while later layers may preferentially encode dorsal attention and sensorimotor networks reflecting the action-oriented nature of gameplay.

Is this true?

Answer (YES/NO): NO